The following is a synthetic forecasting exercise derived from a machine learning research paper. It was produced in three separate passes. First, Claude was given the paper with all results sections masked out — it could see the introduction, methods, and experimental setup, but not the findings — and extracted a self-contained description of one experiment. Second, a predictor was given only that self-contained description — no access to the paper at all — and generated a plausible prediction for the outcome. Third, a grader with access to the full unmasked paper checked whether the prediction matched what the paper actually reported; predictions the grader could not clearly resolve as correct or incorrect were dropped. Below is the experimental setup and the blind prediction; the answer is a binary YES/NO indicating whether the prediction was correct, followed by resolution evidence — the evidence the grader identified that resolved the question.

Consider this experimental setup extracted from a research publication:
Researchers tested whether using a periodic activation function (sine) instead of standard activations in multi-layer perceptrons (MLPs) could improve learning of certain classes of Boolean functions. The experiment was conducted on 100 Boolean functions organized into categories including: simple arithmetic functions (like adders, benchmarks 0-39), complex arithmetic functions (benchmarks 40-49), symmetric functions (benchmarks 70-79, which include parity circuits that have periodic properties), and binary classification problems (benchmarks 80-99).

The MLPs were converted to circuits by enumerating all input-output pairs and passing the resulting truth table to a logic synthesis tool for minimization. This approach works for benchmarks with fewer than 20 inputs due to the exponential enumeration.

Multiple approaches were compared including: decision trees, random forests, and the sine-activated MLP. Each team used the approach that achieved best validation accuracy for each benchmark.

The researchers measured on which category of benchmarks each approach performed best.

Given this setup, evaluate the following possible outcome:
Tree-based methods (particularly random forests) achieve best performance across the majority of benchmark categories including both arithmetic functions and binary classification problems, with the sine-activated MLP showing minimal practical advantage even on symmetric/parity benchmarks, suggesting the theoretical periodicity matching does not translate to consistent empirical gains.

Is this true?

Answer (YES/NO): NO